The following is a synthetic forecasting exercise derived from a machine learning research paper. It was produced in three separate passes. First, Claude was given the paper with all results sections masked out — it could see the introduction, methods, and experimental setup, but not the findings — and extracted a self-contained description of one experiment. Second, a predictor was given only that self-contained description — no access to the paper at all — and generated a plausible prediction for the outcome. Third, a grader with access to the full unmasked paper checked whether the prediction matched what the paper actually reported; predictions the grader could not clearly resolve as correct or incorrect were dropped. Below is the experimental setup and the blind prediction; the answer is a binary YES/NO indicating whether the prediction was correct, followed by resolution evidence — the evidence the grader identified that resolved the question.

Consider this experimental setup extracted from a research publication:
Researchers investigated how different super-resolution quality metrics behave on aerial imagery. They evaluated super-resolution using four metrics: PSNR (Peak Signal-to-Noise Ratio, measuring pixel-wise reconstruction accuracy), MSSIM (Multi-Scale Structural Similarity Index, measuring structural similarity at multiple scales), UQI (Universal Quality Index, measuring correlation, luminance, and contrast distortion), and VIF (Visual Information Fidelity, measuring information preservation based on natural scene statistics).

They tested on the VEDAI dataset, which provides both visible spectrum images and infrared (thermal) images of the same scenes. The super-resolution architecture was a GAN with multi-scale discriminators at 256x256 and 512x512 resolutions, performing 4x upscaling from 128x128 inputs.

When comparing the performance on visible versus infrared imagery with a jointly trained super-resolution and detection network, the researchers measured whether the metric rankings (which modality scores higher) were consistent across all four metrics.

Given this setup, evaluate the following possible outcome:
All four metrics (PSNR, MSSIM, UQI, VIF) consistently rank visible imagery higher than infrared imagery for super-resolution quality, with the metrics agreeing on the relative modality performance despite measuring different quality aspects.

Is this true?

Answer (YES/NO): NO